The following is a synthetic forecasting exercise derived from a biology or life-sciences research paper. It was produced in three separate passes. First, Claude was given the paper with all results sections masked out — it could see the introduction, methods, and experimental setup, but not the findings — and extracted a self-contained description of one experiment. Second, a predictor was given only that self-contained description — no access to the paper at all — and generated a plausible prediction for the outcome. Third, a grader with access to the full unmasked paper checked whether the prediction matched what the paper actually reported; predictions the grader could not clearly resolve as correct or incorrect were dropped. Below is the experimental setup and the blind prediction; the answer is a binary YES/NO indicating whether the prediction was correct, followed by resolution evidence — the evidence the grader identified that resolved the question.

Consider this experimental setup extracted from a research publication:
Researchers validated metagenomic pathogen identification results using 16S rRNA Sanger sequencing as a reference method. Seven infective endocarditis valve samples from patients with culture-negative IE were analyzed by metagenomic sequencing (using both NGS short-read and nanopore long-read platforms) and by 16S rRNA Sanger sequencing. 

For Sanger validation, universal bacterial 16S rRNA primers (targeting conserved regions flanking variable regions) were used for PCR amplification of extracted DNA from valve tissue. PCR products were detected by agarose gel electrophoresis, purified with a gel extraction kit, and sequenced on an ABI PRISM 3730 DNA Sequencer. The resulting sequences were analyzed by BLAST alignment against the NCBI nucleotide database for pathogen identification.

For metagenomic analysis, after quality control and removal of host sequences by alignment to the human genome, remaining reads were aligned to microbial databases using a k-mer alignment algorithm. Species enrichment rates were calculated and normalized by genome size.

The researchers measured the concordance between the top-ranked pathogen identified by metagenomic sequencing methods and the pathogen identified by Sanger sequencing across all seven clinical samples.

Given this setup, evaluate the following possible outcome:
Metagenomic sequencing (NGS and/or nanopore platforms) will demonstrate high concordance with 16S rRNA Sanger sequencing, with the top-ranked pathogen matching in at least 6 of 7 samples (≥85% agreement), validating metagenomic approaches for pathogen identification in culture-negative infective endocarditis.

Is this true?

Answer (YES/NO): YES